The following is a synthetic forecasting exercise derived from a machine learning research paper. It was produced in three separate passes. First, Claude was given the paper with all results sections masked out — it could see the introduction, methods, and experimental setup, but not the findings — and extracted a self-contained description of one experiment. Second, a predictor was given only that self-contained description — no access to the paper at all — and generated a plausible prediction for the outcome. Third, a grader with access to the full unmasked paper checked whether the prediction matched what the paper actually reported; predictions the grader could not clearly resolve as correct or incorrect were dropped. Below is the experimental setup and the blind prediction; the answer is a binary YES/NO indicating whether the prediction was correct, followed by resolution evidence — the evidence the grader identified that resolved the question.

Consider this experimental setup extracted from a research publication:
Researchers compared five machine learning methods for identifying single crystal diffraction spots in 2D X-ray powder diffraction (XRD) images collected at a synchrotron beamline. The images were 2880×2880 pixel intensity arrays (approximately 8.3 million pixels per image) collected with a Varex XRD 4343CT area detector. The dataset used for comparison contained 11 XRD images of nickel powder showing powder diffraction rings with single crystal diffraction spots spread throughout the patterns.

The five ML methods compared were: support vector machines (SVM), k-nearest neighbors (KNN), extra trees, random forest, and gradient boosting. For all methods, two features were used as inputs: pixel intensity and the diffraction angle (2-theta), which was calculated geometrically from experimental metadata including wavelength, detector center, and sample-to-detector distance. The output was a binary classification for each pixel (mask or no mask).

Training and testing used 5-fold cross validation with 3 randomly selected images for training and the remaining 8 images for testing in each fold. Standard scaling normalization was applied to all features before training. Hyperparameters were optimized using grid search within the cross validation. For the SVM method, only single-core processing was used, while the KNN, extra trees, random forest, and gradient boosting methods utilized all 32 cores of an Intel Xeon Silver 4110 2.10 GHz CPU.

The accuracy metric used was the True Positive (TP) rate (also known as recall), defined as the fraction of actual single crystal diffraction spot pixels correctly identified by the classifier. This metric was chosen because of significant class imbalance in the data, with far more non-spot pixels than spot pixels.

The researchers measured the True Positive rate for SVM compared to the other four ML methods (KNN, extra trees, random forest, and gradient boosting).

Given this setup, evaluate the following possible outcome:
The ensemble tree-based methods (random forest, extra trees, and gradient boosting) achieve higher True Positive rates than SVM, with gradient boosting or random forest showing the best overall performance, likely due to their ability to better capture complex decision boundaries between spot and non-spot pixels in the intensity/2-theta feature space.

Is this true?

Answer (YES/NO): YES